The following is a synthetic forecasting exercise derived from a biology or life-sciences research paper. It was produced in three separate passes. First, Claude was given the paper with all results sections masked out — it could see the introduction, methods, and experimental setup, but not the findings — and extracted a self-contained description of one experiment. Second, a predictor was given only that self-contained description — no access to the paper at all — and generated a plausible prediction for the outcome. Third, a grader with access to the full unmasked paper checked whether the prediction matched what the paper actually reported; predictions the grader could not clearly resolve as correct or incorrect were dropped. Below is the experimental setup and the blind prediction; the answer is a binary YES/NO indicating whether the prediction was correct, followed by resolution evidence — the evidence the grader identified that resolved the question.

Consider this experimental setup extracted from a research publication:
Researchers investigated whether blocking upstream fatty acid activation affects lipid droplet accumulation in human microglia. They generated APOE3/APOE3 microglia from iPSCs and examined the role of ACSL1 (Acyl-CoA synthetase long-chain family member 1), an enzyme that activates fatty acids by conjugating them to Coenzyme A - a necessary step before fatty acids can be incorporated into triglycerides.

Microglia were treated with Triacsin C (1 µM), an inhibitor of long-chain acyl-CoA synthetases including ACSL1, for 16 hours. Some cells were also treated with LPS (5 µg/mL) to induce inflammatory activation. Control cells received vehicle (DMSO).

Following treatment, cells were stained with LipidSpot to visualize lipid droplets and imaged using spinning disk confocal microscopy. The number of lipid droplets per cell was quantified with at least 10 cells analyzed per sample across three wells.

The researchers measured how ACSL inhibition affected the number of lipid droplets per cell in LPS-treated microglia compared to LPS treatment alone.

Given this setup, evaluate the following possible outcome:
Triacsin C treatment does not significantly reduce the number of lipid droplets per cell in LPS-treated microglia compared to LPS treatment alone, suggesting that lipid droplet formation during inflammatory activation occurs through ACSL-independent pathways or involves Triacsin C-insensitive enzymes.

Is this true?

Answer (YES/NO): NO